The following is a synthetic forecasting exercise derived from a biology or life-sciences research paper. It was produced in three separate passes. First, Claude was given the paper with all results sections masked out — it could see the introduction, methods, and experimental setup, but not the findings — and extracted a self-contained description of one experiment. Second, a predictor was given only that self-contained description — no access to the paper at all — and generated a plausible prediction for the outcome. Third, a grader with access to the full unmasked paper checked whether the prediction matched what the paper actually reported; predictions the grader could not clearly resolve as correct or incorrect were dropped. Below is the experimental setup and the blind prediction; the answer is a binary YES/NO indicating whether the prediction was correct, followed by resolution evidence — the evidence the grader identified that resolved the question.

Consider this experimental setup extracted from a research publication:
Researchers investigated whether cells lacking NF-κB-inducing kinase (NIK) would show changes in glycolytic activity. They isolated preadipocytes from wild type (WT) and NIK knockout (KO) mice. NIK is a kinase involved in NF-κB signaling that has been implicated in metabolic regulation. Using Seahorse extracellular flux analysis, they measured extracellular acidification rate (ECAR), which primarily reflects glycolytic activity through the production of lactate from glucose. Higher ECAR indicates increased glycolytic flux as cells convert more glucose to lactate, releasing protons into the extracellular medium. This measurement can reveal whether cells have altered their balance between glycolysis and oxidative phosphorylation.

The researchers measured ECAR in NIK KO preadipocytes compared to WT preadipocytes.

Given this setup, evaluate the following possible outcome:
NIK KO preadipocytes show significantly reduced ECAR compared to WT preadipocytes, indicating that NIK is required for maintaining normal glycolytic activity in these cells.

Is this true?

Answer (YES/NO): NO